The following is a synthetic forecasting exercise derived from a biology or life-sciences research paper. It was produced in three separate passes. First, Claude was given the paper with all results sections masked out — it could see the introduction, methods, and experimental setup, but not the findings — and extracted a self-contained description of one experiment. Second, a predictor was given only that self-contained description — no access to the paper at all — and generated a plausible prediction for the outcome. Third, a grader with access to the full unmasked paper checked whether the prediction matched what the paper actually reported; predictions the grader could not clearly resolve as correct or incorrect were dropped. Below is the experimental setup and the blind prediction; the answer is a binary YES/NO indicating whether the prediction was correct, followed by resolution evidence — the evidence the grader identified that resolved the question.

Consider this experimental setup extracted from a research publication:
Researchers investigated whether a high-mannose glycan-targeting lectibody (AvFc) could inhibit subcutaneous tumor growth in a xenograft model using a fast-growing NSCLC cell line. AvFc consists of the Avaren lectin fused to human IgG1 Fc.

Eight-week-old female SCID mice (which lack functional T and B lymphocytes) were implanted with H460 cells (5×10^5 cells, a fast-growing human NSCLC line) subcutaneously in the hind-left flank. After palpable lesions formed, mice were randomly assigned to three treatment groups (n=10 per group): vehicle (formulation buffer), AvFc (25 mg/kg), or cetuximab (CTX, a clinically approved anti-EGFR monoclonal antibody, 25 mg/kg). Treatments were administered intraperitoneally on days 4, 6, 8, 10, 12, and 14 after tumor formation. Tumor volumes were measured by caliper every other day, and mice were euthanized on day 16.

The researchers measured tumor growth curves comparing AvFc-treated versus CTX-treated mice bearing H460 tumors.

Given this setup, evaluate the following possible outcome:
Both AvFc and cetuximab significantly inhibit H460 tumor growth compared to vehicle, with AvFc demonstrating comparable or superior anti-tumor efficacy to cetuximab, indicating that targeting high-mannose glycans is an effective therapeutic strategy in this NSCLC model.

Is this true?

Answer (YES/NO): NO